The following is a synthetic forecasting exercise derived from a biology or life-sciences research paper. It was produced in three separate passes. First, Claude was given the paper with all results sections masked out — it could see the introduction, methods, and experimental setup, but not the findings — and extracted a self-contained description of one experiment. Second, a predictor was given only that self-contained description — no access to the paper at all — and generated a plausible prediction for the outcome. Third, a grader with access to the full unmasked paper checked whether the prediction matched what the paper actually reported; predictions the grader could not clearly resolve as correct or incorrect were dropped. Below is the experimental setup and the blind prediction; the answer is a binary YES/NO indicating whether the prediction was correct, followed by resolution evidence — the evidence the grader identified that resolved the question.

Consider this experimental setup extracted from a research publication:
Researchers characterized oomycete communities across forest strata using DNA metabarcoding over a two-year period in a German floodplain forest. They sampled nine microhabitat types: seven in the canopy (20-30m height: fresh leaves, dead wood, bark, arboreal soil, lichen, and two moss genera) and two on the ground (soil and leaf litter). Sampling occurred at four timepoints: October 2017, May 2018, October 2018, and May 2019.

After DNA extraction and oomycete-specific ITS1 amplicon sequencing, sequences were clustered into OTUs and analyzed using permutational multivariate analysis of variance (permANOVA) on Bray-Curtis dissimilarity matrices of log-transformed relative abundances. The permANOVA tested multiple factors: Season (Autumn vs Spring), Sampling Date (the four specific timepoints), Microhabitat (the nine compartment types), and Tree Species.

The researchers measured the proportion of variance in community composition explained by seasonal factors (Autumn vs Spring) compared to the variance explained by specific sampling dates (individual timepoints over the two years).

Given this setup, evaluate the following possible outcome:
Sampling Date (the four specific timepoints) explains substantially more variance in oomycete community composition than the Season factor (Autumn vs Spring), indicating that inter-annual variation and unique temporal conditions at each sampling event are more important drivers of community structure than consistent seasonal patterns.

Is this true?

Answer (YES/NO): YES